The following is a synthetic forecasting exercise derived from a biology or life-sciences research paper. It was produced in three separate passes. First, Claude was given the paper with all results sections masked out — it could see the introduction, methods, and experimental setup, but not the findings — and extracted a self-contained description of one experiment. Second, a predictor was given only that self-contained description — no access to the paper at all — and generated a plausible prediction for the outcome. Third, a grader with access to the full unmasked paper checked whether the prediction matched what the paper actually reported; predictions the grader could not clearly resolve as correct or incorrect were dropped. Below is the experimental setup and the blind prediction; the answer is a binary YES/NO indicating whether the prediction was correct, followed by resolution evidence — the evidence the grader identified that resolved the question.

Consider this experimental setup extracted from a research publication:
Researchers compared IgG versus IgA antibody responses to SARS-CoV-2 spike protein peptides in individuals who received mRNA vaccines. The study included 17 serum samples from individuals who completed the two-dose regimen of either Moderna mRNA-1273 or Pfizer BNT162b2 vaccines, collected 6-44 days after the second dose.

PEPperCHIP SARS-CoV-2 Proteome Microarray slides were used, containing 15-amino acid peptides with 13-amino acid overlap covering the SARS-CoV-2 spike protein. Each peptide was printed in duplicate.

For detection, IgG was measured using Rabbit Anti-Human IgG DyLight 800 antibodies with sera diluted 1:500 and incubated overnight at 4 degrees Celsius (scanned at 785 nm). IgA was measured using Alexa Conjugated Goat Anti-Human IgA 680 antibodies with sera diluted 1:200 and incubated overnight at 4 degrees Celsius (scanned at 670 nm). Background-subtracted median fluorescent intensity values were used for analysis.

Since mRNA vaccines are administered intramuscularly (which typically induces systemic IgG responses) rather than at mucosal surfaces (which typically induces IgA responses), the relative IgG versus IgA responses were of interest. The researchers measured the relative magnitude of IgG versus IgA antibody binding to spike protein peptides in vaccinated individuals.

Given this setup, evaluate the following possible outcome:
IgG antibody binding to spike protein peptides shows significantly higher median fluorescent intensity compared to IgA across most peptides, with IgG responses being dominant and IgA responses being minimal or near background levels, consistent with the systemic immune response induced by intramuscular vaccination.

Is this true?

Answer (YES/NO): YES